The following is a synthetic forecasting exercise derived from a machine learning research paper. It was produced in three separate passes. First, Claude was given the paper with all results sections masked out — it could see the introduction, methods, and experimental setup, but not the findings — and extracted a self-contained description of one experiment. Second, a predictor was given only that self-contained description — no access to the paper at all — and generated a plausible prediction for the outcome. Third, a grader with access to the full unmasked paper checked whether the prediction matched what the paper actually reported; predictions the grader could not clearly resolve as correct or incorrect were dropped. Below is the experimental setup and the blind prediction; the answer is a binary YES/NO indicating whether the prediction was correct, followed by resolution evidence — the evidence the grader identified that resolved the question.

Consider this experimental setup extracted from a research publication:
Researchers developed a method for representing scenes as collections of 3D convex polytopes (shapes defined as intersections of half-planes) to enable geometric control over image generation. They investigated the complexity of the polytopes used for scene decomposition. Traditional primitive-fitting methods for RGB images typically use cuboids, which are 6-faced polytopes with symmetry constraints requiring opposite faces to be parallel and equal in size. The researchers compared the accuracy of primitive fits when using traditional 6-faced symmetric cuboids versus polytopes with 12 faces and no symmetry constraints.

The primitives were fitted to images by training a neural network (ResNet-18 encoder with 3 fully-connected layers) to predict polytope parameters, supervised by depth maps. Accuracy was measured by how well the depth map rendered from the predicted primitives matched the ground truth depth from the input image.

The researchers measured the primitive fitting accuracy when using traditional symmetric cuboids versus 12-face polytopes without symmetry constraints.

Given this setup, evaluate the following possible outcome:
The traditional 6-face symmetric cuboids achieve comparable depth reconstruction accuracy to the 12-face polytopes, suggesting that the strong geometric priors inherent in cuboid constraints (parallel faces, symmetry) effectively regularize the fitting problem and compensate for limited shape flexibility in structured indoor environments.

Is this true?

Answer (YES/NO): NO